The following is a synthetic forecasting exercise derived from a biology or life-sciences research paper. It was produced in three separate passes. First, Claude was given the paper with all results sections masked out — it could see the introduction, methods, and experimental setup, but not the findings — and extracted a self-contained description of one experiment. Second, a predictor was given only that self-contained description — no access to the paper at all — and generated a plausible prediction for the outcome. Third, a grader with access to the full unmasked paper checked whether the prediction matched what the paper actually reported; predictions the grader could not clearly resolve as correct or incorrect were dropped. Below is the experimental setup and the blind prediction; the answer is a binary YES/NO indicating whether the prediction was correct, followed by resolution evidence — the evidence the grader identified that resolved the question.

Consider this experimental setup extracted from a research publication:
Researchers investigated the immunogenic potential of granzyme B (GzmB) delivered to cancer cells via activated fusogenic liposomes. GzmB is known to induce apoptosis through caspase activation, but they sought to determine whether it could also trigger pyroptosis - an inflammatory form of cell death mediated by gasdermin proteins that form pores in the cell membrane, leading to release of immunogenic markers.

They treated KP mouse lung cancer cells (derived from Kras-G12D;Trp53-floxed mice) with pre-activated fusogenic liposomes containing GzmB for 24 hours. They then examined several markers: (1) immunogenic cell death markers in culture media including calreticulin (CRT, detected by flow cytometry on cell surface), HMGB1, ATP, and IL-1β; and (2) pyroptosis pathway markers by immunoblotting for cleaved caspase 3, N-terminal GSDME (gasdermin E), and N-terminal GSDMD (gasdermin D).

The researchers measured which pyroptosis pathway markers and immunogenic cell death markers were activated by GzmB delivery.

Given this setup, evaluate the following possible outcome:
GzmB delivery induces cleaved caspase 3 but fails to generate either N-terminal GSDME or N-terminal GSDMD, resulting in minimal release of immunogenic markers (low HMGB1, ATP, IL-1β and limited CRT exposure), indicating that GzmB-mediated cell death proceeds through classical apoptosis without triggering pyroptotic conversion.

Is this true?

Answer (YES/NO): NO